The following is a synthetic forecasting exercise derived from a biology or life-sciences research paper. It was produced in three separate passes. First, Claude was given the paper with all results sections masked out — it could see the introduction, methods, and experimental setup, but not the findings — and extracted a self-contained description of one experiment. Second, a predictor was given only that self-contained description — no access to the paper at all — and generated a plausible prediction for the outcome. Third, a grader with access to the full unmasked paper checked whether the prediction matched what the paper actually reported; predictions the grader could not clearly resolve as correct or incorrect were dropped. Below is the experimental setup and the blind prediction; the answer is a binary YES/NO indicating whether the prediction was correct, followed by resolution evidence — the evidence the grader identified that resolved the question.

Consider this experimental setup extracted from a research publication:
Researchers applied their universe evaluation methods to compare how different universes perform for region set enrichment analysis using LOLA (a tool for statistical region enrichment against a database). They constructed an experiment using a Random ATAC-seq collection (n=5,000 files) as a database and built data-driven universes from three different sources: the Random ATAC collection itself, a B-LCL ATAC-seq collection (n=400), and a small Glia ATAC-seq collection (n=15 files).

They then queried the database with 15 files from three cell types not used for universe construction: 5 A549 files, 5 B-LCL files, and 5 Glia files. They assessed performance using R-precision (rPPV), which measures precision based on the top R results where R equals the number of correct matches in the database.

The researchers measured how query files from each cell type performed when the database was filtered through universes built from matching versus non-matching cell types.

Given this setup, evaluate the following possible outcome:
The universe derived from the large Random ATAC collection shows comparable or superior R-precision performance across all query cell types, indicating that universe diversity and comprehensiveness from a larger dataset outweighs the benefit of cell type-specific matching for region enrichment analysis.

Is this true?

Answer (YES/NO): NO